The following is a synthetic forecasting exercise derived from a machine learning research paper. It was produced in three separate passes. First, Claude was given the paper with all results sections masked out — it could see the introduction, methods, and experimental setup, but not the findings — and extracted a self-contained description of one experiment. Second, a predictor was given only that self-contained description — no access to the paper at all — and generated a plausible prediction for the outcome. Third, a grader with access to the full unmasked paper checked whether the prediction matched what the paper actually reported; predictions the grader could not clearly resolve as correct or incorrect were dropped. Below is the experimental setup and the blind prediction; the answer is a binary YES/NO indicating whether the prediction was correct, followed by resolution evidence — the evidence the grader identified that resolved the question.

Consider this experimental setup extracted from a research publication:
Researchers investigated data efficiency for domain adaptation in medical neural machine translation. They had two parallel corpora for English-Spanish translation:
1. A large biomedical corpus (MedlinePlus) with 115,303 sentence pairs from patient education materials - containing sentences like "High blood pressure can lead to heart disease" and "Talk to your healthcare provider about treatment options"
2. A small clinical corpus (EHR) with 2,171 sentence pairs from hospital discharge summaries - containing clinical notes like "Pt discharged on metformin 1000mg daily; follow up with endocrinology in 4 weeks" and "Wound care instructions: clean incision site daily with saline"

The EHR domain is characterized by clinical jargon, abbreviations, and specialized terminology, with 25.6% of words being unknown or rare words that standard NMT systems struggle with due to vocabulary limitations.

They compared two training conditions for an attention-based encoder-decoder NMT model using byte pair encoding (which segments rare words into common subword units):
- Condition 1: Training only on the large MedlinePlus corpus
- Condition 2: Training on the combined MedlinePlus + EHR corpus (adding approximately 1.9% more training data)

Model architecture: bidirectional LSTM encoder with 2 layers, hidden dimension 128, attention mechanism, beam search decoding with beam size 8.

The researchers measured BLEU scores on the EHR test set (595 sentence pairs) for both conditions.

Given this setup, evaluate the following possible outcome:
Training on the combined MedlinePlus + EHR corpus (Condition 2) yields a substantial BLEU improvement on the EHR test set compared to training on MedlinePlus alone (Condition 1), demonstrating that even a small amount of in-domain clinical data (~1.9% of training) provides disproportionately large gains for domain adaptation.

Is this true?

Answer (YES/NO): YES